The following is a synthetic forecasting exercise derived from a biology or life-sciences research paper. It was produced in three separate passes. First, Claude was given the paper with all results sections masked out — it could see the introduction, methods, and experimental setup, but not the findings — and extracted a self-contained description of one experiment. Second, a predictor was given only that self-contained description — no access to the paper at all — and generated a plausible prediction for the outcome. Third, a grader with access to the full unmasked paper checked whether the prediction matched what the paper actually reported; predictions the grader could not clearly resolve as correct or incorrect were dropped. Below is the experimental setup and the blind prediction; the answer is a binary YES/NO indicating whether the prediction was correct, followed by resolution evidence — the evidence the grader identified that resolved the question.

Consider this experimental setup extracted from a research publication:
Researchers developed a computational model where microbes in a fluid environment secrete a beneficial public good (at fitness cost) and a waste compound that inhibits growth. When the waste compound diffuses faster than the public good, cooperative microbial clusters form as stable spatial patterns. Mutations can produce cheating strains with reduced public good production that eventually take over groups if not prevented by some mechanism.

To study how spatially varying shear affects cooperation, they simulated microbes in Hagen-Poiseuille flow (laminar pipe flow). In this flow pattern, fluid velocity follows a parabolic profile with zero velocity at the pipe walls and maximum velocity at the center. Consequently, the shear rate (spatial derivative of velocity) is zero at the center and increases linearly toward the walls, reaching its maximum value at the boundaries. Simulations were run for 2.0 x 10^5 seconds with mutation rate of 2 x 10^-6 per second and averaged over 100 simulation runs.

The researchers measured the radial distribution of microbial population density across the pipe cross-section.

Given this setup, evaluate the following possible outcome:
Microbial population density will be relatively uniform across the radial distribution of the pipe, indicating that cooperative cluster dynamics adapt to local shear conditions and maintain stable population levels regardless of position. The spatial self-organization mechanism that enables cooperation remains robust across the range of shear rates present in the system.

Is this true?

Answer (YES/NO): NO